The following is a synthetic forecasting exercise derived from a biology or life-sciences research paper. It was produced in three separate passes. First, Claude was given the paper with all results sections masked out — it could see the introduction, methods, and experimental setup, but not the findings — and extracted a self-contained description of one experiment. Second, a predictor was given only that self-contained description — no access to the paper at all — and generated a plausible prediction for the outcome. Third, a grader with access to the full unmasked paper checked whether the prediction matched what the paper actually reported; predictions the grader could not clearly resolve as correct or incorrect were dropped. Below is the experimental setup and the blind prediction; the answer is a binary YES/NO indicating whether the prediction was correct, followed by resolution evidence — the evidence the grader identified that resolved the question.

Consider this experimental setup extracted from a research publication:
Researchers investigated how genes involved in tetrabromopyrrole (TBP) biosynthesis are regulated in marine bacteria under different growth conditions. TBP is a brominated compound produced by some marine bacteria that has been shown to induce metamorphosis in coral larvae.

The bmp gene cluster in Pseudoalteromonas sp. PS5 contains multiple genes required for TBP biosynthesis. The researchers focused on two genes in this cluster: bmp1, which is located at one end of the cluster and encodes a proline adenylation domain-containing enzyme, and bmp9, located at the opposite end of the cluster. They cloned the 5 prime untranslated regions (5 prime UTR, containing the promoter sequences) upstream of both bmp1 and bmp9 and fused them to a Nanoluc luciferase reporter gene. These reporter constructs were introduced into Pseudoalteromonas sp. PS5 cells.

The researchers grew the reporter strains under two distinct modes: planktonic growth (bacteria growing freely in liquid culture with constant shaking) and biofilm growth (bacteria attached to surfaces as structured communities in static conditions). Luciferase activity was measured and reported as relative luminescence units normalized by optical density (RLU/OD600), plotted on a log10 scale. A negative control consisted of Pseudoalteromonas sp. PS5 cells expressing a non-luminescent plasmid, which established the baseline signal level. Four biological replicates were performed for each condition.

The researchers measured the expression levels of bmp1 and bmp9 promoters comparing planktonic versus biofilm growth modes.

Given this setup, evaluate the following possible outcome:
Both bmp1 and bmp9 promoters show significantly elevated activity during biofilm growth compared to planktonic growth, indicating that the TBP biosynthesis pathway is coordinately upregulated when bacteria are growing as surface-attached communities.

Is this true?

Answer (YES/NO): YES